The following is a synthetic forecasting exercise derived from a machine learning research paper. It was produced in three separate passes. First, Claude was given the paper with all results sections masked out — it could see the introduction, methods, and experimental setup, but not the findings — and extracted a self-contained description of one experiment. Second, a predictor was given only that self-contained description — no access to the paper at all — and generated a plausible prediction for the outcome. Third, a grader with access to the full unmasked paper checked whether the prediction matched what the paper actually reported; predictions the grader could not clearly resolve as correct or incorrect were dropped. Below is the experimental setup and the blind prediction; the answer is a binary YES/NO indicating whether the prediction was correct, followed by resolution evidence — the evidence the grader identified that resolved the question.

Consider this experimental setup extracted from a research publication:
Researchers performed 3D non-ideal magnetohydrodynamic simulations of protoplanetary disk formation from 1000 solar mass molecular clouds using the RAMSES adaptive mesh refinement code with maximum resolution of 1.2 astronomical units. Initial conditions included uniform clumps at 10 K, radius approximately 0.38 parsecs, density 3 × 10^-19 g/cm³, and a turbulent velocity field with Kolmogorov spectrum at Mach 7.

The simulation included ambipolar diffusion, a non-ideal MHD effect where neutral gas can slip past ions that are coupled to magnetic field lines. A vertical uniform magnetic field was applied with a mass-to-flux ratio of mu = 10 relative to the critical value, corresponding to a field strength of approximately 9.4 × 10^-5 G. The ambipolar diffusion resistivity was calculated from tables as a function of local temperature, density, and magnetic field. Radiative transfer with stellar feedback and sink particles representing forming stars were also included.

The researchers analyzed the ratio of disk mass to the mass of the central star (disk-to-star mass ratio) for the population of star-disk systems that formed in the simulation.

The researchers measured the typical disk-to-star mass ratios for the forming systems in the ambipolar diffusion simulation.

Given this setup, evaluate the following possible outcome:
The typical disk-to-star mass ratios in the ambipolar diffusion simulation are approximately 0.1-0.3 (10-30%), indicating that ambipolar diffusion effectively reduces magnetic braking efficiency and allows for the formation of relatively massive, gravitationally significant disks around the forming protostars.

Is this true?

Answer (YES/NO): NO